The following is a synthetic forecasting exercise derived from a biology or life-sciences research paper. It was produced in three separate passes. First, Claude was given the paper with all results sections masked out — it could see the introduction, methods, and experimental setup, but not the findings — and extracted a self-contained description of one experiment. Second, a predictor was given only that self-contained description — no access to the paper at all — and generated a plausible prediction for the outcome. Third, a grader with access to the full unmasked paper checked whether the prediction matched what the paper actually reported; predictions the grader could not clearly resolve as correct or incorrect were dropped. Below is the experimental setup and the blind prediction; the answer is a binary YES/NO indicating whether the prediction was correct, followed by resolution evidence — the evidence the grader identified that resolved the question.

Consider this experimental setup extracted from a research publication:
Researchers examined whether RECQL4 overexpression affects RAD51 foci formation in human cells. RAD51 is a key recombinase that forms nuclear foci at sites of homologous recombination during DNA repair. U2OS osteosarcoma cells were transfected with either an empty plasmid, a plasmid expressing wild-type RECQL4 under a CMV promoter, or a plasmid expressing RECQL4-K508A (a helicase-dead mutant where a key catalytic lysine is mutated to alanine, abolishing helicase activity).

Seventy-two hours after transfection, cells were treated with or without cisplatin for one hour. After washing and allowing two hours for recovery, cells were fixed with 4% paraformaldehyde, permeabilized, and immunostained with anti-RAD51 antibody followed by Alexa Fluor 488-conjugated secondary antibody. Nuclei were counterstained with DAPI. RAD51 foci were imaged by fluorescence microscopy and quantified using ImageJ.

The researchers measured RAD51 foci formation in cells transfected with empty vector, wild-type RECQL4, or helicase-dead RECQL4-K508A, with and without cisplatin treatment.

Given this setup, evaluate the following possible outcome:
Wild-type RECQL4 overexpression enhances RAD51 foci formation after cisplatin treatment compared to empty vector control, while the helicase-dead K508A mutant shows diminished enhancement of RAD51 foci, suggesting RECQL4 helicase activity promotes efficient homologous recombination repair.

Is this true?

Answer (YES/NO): YES